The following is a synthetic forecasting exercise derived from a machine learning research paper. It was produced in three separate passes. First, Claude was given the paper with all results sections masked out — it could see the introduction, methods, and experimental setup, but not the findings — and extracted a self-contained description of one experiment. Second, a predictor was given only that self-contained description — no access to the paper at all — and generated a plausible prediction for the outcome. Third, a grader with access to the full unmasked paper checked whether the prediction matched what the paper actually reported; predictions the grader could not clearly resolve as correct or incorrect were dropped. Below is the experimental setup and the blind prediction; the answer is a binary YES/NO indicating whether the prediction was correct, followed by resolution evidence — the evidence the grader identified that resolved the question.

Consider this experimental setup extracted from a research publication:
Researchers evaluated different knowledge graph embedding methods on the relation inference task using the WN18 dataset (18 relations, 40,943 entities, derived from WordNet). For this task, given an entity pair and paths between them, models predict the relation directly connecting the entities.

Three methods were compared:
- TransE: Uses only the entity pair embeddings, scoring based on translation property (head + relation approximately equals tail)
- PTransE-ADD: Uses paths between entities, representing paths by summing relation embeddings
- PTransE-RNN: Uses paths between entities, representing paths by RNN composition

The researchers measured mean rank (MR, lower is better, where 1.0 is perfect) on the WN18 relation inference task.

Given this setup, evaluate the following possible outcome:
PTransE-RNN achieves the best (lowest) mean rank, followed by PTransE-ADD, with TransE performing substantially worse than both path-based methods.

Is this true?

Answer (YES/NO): YES